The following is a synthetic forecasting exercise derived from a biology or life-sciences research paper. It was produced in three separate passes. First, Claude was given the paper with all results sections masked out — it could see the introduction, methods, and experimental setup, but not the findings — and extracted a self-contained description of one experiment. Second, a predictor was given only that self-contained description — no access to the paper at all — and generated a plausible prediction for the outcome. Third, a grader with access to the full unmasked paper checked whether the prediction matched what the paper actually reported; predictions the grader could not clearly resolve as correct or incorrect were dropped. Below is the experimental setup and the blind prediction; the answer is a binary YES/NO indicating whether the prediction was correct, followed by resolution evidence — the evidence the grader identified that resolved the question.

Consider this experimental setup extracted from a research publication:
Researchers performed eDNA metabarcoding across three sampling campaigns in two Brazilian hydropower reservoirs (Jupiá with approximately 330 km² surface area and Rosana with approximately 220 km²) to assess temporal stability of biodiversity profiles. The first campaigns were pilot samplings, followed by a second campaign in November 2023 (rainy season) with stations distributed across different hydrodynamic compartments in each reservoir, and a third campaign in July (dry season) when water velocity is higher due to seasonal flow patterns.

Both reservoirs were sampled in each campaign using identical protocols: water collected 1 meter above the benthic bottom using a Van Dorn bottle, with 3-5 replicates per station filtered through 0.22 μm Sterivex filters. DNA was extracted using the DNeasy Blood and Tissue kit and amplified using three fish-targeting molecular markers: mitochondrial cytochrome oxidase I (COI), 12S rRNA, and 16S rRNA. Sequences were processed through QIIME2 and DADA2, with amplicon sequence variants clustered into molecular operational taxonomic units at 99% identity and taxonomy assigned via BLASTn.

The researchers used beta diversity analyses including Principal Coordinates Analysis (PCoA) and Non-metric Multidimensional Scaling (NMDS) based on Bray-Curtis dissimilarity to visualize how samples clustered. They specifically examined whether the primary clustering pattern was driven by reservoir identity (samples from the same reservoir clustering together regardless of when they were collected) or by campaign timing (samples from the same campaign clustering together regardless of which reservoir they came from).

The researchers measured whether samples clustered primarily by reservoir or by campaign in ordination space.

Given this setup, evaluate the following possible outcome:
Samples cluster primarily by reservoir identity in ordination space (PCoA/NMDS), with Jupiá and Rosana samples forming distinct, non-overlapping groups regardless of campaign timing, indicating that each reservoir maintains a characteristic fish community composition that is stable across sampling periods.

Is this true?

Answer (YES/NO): YES